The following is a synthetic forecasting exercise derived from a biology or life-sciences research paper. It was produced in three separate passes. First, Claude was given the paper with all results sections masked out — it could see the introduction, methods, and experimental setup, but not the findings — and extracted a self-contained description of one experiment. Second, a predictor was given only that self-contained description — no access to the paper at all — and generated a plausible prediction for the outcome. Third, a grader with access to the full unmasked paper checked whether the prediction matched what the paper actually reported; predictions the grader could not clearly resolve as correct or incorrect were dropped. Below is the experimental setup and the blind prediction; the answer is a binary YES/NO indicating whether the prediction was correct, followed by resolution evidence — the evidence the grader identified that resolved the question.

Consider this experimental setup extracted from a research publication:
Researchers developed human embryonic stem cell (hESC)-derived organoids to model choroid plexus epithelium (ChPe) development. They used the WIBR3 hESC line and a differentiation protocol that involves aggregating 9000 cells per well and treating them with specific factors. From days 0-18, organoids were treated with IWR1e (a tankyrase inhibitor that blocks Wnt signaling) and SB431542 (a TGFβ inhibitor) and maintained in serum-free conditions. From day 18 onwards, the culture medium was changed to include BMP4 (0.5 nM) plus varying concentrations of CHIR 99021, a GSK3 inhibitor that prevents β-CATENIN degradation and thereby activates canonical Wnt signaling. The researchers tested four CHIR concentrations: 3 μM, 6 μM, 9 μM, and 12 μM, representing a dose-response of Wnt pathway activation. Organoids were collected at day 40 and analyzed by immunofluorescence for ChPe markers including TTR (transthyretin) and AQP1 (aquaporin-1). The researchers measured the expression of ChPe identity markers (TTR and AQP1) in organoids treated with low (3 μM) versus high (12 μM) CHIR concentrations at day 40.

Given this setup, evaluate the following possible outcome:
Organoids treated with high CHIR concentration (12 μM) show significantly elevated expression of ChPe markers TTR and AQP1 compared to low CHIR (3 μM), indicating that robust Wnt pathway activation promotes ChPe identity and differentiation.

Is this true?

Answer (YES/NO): NO